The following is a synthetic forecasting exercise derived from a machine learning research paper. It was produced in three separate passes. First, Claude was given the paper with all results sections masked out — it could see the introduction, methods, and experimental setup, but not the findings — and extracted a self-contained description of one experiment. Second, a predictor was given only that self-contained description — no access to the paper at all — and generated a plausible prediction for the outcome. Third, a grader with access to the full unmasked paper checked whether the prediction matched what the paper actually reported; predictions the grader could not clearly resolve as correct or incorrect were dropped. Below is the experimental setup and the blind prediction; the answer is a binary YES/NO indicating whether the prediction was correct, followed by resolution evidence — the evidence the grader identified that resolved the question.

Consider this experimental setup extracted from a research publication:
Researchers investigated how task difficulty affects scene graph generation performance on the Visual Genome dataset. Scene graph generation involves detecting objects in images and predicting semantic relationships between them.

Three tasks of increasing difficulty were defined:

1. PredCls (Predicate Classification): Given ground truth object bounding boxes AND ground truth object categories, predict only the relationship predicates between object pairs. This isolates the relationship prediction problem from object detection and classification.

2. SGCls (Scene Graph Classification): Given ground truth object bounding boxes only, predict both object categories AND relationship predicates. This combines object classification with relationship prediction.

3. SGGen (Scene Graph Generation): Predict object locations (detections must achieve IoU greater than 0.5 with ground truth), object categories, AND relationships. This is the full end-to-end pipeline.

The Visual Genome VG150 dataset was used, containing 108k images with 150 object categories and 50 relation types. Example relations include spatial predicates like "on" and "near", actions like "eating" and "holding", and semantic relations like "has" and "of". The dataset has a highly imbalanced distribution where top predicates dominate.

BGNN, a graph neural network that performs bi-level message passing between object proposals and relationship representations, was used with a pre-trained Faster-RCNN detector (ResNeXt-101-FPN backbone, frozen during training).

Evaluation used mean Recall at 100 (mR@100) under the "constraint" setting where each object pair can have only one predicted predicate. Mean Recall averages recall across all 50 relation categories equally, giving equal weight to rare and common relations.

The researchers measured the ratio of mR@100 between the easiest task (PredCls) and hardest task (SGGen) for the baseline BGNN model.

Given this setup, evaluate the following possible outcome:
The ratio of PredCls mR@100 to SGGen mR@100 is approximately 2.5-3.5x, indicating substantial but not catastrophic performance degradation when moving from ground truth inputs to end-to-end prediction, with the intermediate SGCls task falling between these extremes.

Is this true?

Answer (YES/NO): YES